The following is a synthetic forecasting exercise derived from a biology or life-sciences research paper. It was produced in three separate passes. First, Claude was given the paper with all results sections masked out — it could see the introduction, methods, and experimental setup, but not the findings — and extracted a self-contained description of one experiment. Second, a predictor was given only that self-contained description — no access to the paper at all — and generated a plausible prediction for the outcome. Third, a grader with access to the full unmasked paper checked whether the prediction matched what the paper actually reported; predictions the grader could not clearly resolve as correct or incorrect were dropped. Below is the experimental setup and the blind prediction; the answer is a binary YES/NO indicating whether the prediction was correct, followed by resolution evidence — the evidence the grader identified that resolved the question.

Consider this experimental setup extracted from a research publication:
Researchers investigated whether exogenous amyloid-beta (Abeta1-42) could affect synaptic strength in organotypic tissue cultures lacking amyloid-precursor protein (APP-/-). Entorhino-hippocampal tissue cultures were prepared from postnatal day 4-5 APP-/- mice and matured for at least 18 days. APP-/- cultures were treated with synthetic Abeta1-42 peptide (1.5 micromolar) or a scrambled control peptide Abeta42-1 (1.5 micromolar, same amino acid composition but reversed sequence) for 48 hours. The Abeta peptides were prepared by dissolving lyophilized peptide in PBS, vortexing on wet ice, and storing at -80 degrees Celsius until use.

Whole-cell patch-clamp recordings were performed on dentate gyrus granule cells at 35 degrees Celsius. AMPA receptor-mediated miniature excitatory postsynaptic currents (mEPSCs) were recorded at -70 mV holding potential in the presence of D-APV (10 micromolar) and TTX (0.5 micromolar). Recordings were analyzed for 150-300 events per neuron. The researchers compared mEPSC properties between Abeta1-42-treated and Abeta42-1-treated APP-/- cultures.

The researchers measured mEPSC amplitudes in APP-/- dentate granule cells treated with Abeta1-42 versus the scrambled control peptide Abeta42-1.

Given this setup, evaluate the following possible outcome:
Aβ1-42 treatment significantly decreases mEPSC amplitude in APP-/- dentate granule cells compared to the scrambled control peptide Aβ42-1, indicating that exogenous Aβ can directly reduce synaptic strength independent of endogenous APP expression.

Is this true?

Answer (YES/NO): NO